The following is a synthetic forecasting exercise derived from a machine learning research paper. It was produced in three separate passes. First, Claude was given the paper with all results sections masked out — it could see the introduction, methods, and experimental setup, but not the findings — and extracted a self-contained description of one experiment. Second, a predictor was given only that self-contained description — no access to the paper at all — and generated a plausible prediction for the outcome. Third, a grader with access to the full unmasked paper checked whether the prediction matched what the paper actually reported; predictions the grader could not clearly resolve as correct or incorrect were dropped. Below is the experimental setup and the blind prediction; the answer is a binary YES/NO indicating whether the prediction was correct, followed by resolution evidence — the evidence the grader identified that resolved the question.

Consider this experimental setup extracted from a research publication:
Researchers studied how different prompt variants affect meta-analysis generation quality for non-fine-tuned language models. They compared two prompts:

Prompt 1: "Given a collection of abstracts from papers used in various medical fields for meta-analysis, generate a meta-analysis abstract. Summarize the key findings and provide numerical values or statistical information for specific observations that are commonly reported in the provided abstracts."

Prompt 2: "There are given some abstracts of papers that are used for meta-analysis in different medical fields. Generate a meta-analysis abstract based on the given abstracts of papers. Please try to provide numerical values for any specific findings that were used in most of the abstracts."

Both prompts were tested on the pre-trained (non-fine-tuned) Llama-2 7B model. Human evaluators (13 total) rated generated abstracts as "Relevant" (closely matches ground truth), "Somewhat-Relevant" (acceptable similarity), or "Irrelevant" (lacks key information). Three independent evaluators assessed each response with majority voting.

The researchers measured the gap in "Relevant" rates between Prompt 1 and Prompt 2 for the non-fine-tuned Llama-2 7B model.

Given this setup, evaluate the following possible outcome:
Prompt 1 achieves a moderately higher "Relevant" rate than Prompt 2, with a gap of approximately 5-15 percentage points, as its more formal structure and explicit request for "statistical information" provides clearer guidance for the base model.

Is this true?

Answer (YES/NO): YES